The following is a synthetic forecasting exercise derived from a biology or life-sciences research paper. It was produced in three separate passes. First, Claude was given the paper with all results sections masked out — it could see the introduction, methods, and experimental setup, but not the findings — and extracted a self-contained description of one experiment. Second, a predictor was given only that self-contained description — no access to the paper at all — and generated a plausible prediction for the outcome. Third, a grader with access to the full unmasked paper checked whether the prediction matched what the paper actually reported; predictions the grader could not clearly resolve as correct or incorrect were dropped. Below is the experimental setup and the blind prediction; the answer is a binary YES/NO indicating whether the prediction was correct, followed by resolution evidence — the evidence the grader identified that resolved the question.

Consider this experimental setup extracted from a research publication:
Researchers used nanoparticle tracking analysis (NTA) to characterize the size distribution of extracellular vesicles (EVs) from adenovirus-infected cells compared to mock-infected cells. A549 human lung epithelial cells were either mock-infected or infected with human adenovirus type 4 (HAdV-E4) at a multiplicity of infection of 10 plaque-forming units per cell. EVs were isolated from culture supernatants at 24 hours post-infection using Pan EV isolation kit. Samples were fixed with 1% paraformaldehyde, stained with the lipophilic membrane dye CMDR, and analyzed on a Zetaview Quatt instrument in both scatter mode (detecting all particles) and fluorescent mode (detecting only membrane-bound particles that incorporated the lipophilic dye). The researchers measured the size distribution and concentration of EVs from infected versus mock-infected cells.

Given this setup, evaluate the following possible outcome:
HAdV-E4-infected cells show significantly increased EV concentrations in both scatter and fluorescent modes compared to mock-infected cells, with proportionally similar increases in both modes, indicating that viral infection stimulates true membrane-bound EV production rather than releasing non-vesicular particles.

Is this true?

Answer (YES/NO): NO